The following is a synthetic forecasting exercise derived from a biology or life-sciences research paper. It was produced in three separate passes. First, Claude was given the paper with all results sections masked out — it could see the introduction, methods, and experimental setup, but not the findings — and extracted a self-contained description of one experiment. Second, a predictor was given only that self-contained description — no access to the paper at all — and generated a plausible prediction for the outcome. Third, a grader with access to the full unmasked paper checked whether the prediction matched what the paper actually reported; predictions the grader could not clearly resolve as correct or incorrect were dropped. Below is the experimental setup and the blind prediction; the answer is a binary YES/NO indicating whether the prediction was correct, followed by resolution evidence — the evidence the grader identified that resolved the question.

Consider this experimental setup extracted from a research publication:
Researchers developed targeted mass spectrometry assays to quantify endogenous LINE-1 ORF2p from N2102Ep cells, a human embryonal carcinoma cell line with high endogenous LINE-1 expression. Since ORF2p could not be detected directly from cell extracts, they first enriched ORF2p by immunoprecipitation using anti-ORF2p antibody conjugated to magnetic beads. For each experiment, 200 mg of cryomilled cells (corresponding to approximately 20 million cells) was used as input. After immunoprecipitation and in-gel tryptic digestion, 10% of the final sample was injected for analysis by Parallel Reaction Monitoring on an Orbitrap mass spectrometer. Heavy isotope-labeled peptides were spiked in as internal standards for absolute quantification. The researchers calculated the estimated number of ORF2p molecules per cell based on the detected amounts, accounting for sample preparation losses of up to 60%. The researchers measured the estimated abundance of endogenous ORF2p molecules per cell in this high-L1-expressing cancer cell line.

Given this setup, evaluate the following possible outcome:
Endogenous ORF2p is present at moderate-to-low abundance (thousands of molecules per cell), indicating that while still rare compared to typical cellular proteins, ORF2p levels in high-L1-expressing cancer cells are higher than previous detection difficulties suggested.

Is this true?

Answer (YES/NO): NO